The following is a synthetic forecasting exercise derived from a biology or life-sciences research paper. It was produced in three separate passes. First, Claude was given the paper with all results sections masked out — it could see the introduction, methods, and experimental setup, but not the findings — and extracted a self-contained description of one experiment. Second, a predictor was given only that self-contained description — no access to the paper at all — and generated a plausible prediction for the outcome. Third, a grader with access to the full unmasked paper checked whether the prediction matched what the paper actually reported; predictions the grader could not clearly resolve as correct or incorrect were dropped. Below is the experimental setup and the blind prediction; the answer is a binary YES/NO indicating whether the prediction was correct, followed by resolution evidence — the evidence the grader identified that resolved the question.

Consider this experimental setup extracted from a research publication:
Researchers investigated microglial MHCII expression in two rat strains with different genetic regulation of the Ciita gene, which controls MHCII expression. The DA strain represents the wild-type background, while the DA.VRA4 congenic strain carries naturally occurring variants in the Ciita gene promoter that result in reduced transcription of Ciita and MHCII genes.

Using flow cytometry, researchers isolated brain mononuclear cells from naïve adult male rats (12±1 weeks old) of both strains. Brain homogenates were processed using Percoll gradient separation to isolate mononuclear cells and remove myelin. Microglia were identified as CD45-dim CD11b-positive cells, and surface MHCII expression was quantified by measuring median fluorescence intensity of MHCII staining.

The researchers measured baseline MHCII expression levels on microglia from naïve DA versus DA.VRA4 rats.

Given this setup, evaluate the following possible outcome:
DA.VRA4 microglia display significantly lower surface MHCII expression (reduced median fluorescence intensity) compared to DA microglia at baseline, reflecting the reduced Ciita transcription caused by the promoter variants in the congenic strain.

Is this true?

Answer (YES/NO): YES